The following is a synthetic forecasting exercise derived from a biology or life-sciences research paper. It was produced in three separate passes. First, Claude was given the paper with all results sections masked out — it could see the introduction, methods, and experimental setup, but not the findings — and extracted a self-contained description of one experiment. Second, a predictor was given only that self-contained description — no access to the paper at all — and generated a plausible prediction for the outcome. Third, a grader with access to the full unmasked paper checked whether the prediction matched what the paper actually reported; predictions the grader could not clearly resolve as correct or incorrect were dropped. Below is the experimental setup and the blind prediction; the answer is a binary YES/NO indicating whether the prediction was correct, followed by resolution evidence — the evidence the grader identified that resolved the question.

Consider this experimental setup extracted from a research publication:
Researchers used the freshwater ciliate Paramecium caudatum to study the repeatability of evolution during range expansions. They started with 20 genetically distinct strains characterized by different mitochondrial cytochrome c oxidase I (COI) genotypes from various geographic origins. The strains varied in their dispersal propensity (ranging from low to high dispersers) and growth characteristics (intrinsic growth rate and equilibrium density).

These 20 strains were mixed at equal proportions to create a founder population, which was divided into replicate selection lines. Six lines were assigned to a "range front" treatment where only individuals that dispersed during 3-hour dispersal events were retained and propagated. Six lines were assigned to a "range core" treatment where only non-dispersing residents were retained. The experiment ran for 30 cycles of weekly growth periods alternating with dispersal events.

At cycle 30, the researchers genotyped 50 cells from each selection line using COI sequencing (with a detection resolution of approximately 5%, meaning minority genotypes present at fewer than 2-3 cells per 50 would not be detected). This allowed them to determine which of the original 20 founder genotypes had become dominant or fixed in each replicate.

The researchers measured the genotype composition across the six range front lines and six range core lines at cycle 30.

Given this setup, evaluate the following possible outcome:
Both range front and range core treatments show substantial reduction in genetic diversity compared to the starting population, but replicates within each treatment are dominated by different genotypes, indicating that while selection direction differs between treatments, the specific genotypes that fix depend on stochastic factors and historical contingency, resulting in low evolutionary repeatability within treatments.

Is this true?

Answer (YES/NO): NO